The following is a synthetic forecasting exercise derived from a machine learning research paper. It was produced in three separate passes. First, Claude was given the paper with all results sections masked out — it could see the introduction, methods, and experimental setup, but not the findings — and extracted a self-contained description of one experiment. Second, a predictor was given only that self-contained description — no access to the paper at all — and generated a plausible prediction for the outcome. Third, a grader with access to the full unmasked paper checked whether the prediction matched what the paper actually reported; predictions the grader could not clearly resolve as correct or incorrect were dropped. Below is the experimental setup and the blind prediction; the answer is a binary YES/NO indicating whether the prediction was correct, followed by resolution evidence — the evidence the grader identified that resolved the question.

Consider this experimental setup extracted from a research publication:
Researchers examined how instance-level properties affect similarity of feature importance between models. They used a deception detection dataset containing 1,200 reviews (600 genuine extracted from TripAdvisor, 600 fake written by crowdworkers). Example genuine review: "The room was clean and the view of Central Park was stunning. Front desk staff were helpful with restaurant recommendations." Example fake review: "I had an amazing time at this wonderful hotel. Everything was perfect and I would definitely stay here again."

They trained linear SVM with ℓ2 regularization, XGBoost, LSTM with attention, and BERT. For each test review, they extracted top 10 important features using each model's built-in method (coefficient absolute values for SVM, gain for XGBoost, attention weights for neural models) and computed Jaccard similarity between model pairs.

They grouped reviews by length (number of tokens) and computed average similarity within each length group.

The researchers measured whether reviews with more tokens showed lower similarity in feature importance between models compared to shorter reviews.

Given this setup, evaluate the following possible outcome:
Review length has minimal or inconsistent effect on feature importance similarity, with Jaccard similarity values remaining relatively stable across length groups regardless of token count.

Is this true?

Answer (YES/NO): NO